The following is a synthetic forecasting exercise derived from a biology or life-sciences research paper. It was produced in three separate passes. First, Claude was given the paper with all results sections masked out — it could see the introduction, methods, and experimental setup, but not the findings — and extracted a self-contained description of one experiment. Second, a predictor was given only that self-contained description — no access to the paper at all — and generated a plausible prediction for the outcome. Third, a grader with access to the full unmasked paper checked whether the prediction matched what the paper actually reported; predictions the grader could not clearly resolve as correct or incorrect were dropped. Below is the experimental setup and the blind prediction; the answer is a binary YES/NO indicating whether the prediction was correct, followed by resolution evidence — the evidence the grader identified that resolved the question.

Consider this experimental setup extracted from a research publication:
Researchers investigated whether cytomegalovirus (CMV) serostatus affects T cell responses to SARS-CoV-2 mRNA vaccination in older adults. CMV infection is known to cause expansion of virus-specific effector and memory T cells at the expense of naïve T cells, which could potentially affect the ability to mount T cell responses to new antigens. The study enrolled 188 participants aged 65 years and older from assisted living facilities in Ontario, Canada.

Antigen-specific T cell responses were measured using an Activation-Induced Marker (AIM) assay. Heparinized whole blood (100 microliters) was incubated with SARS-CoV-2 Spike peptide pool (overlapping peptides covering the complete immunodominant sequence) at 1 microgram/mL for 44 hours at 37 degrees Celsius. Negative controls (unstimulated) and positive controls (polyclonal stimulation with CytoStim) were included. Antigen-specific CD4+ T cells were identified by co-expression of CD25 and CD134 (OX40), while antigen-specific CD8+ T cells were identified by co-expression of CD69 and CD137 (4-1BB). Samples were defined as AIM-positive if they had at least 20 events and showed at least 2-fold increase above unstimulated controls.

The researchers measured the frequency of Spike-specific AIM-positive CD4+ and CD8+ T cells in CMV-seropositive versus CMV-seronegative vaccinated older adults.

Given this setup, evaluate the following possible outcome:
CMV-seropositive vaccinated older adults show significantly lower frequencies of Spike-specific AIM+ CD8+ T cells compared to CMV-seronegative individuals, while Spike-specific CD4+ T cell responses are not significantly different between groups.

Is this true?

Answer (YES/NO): NO